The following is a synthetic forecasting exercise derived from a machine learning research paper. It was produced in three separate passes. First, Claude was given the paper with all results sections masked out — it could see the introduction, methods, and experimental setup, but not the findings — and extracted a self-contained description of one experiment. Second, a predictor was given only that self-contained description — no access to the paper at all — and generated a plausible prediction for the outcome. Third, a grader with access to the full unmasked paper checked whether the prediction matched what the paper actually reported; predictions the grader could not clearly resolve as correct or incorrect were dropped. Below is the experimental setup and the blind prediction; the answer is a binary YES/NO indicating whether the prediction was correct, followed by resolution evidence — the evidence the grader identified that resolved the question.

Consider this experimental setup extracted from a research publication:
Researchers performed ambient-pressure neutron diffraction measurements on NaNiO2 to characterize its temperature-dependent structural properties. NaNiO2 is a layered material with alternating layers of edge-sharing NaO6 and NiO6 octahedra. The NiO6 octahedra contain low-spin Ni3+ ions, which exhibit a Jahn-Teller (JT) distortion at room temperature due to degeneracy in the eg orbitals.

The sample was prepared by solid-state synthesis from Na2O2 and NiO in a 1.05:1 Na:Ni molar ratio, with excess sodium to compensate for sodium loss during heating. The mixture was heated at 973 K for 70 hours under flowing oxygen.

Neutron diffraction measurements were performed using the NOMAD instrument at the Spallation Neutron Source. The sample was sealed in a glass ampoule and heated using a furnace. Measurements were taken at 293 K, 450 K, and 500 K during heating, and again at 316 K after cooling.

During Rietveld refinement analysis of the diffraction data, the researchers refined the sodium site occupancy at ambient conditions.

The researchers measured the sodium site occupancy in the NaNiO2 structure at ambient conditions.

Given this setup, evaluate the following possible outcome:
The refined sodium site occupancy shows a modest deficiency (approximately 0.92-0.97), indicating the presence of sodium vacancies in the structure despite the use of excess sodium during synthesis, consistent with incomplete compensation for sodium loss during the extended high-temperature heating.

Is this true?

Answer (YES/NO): NO